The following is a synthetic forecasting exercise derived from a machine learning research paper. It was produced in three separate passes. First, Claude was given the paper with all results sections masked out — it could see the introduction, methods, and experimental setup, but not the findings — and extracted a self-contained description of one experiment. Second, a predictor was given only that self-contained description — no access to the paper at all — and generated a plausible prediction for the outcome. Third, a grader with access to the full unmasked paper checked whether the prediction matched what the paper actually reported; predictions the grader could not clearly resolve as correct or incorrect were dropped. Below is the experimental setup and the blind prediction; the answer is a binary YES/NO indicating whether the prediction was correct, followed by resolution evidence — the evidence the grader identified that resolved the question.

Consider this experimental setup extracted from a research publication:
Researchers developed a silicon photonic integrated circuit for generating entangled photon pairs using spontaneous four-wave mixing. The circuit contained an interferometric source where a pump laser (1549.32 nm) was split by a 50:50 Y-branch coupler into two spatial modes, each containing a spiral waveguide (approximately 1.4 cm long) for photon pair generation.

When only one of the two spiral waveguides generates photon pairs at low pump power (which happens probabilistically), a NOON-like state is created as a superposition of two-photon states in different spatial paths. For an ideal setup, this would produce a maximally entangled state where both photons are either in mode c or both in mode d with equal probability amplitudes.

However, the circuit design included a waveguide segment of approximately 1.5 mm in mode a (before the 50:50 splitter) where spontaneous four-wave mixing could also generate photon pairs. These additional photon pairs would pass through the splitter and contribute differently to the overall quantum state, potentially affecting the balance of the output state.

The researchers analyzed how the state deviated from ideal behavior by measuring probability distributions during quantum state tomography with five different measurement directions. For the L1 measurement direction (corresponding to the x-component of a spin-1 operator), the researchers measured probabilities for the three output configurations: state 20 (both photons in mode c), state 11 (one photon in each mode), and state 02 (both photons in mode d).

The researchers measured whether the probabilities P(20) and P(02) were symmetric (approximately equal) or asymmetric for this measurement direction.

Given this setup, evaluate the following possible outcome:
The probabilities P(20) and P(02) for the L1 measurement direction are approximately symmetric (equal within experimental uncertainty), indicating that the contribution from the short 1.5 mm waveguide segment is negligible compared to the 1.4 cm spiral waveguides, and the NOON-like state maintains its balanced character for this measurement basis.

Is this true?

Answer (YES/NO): NO